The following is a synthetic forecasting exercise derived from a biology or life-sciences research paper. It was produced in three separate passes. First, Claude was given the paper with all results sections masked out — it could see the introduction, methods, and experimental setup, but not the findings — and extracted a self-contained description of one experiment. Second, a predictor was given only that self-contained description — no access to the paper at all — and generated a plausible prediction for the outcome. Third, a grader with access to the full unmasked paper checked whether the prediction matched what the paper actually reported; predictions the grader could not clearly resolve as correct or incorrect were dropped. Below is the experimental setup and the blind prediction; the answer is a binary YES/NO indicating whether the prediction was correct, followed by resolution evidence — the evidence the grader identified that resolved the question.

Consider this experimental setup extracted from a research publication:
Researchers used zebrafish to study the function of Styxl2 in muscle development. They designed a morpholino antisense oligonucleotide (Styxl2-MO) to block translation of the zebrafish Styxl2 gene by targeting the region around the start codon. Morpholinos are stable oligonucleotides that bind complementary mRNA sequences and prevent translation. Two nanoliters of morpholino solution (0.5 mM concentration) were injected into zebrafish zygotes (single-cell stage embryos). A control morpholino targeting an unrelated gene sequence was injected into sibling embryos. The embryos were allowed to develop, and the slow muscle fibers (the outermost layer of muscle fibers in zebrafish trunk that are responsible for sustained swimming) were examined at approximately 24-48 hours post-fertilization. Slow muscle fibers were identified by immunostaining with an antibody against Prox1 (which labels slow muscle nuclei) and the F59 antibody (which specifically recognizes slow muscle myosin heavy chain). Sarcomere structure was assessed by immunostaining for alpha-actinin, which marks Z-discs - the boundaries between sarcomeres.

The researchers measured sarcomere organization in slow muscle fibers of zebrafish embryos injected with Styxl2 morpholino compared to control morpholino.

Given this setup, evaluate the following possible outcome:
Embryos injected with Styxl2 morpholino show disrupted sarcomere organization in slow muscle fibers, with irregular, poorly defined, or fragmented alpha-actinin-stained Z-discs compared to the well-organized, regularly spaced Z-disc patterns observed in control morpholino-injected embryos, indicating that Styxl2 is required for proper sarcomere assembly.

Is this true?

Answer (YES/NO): YES